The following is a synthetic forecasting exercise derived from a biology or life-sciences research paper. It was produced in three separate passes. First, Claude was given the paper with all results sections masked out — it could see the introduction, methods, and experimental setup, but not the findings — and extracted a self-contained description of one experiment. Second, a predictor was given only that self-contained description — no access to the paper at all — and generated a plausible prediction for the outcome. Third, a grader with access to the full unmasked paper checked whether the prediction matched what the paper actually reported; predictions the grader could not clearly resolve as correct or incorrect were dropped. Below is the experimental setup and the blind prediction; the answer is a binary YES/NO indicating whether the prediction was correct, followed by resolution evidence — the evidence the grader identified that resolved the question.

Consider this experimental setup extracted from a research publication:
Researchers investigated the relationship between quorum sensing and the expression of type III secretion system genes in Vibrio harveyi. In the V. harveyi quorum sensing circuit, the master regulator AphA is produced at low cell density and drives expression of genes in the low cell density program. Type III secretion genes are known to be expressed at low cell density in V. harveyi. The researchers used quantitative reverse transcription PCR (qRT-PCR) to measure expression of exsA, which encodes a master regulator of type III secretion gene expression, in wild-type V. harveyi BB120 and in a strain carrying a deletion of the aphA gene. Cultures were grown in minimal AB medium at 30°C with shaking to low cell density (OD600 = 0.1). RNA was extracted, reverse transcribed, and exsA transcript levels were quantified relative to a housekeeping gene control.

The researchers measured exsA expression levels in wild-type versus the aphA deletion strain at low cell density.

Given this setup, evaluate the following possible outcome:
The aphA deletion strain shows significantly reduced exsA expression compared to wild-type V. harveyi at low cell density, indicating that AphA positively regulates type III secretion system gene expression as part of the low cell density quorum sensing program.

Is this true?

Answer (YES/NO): NO